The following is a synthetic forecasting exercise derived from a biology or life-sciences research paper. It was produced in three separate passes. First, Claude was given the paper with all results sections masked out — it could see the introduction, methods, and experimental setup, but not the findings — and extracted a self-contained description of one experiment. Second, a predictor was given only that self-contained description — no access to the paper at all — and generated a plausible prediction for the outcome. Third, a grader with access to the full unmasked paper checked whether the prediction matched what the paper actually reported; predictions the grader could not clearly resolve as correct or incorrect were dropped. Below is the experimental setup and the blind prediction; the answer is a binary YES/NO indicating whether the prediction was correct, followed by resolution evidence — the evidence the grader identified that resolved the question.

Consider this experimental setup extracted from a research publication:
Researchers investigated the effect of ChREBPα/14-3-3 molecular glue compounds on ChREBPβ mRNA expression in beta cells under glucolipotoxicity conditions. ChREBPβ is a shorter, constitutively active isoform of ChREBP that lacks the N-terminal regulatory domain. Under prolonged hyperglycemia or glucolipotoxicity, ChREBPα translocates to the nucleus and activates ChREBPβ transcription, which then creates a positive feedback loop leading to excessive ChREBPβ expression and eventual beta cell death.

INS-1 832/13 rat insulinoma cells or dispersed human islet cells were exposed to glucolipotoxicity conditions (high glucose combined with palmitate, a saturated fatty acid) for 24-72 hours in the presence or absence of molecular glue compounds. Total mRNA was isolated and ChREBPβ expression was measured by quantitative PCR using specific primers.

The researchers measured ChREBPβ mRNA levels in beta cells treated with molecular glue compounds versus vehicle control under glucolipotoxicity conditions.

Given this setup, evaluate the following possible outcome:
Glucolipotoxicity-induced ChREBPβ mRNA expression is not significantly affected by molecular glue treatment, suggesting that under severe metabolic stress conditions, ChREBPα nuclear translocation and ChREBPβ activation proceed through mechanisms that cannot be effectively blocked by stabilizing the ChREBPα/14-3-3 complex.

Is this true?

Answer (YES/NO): NO